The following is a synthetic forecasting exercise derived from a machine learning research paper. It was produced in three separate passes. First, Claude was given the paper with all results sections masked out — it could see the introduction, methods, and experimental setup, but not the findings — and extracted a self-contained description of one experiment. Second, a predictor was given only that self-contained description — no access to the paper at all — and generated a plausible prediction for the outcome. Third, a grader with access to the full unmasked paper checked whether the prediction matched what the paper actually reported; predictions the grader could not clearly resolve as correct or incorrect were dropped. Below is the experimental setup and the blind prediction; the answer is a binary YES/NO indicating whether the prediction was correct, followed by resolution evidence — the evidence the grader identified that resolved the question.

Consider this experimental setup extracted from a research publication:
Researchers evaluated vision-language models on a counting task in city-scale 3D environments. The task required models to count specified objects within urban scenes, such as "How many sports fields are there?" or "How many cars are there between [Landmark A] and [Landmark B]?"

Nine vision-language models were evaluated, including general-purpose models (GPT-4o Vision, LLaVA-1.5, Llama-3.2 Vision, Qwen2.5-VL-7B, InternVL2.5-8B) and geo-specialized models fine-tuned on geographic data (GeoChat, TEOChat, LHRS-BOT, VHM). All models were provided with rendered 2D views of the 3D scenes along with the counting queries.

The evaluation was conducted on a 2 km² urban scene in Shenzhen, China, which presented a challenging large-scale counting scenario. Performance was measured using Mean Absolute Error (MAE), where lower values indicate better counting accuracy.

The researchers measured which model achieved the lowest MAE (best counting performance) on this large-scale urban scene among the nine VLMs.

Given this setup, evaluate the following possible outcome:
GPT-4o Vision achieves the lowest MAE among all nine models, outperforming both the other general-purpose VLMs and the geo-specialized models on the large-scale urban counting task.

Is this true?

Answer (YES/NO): NO